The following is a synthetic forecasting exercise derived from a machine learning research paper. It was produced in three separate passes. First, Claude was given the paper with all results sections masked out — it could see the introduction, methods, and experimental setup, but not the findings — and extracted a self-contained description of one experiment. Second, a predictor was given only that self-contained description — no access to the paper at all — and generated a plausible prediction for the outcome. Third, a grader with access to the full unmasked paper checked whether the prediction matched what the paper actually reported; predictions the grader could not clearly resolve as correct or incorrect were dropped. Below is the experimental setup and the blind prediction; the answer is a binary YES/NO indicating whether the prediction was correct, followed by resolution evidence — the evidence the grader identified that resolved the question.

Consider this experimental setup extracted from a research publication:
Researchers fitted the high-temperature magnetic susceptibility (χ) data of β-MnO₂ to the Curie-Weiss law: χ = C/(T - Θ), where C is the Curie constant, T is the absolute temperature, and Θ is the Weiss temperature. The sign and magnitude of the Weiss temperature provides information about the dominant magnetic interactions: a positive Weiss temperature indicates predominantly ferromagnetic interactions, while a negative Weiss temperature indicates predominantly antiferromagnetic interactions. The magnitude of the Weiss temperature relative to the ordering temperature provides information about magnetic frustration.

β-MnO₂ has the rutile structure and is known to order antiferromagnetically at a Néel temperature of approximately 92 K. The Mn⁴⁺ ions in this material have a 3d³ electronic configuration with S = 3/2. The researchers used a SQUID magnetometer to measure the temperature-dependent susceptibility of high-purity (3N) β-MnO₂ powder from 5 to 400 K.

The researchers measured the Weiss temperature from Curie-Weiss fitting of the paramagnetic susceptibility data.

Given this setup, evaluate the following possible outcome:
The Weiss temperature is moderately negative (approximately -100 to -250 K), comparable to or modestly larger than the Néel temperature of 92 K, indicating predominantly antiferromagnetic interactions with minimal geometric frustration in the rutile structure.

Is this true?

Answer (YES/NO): NO